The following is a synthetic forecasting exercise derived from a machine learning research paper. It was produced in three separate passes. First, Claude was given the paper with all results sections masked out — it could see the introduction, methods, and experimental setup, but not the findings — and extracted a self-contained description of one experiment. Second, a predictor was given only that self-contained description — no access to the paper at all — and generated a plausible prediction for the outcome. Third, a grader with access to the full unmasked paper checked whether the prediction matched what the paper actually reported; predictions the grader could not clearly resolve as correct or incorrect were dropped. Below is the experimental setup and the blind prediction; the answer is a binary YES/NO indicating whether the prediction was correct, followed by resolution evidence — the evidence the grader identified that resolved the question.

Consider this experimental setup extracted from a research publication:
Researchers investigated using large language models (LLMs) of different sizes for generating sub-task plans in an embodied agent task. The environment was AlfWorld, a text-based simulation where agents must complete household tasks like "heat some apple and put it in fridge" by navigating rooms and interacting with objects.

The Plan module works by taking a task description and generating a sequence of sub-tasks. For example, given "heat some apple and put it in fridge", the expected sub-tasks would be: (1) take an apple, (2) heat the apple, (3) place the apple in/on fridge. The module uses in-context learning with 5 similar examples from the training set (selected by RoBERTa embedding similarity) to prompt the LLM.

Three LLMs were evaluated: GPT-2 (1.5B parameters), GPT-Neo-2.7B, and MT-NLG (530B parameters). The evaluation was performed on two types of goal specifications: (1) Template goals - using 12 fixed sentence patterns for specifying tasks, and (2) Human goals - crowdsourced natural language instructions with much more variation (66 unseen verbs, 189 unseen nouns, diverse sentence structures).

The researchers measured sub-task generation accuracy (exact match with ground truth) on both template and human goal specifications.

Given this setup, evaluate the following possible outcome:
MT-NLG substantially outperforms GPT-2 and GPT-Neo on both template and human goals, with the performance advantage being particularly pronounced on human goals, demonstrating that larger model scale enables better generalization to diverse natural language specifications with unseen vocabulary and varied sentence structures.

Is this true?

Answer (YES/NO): NO